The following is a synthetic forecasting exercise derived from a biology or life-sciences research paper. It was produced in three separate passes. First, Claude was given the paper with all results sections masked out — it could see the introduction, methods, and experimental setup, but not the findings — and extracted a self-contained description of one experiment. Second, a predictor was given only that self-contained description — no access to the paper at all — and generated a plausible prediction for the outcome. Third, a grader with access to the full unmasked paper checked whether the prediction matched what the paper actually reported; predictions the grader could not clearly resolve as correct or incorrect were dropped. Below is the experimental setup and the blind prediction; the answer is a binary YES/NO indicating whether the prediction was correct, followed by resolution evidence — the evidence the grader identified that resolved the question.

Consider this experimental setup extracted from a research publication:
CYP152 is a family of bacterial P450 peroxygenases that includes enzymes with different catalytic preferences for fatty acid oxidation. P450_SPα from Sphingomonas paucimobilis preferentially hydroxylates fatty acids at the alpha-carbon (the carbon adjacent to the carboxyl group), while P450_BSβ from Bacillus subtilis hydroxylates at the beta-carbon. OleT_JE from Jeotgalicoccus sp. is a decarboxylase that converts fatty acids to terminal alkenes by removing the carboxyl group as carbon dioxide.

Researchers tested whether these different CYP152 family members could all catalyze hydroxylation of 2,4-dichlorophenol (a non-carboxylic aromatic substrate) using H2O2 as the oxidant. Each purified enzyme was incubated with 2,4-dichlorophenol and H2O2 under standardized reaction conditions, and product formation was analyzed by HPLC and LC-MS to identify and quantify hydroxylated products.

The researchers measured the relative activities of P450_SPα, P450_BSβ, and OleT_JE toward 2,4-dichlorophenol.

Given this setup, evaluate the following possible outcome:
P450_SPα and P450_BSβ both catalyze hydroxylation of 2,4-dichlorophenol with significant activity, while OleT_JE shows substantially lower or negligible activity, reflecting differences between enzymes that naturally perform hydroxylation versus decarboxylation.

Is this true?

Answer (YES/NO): NO